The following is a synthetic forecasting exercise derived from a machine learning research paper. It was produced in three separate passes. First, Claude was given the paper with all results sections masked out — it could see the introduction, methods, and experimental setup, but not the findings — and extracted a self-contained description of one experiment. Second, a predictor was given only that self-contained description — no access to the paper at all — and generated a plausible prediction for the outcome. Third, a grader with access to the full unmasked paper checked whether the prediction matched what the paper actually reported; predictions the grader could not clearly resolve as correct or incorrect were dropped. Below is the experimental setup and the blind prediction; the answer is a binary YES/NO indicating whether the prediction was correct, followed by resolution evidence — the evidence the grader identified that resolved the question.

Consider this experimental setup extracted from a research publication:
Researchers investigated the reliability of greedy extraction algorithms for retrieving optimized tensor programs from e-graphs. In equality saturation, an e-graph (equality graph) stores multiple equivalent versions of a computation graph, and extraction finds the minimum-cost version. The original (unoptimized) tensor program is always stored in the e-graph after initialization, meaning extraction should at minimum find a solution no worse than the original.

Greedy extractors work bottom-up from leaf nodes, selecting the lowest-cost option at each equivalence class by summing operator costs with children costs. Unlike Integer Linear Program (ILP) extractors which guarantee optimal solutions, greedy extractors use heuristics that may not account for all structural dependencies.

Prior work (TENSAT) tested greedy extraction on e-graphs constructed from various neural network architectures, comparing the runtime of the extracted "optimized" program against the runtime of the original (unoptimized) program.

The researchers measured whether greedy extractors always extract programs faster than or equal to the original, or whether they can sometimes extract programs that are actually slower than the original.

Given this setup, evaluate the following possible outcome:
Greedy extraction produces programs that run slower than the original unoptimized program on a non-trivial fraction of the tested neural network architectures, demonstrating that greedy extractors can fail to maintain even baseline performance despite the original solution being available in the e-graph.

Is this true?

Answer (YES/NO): YES